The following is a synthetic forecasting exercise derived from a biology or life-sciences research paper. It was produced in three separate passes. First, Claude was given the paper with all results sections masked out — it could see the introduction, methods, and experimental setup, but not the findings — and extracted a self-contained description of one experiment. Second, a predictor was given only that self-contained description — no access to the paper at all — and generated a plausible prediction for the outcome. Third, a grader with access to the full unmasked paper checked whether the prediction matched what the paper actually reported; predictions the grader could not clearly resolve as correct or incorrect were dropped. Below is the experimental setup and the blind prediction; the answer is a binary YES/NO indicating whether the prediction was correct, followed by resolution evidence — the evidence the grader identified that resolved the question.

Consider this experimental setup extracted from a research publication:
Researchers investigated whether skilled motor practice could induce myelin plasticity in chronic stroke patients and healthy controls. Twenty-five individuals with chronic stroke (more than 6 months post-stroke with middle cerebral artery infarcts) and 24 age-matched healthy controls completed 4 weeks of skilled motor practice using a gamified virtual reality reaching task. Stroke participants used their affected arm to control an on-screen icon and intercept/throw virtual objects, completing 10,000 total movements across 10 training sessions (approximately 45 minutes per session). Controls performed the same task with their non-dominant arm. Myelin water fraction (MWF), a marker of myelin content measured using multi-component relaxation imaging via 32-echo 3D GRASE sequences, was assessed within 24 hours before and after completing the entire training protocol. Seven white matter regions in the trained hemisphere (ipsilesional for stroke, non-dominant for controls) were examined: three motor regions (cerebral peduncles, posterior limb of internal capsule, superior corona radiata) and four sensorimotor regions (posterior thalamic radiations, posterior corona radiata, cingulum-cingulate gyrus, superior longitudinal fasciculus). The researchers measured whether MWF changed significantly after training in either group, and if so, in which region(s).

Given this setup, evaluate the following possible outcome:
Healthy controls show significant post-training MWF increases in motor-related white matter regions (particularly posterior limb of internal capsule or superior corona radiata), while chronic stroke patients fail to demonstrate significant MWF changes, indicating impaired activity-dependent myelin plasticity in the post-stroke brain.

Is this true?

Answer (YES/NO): NO